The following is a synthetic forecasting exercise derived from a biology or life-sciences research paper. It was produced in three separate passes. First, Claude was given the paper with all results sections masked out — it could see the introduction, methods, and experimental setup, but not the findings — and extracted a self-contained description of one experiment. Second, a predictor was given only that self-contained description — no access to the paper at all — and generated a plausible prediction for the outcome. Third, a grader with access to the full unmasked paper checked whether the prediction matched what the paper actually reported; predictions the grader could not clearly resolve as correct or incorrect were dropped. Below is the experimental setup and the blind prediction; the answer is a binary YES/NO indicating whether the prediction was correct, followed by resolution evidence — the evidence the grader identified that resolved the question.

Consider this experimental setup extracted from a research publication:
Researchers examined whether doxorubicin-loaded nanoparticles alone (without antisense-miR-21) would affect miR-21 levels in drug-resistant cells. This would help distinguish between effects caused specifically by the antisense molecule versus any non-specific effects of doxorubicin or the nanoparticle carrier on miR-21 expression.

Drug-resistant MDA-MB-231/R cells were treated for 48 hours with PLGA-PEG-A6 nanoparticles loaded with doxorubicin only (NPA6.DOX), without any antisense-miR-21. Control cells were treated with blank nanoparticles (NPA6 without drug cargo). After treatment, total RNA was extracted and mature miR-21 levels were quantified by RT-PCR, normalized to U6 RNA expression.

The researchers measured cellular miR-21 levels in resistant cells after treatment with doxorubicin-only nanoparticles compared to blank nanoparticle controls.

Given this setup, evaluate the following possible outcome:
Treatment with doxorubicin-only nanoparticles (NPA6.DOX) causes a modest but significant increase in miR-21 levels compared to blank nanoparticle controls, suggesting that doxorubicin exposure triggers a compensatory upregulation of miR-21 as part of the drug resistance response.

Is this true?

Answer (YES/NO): NO